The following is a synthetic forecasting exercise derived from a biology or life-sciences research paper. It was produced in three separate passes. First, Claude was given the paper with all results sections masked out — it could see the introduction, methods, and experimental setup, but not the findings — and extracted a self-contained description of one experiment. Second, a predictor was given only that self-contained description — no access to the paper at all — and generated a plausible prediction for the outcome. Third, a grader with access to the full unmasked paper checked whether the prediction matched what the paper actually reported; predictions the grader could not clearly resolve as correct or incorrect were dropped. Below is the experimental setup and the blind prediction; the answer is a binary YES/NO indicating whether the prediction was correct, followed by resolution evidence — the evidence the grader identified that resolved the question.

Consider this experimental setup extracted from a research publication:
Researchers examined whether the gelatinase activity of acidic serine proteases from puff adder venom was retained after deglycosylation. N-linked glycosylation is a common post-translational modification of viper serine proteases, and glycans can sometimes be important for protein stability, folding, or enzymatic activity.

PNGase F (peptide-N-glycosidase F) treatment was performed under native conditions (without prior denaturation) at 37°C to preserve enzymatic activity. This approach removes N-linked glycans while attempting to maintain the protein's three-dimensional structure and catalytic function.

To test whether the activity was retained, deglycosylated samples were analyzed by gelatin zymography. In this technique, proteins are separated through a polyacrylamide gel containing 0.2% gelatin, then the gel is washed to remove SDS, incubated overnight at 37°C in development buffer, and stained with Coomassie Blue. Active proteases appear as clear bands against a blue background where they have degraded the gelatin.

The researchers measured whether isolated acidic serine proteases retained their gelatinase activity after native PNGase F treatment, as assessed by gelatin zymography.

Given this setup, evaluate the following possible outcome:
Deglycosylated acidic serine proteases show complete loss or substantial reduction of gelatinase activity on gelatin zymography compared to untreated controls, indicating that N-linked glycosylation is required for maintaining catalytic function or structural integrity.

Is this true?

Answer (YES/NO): NO